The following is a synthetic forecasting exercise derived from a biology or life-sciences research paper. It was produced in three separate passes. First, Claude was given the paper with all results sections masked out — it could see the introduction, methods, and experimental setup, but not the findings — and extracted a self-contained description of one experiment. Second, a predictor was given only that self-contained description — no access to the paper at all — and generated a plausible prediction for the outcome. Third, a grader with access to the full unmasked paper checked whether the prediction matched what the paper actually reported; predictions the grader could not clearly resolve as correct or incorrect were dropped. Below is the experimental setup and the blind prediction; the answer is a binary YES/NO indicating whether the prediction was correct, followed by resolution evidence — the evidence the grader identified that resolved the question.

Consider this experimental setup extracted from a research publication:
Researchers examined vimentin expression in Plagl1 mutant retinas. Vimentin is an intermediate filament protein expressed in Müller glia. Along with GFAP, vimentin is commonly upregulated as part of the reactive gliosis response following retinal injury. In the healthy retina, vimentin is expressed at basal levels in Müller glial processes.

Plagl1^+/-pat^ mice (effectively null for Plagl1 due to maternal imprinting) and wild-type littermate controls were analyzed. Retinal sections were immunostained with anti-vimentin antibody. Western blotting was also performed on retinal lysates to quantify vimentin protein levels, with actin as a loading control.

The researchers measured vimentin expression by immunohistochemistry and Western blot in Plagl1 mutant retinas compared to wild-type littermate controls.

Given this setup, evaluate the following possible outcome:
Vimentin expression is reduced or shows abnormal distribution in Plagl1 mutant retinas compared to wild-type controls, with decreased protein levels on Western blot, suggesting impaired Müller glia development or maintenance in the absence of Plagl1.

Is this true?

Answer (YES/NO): NO